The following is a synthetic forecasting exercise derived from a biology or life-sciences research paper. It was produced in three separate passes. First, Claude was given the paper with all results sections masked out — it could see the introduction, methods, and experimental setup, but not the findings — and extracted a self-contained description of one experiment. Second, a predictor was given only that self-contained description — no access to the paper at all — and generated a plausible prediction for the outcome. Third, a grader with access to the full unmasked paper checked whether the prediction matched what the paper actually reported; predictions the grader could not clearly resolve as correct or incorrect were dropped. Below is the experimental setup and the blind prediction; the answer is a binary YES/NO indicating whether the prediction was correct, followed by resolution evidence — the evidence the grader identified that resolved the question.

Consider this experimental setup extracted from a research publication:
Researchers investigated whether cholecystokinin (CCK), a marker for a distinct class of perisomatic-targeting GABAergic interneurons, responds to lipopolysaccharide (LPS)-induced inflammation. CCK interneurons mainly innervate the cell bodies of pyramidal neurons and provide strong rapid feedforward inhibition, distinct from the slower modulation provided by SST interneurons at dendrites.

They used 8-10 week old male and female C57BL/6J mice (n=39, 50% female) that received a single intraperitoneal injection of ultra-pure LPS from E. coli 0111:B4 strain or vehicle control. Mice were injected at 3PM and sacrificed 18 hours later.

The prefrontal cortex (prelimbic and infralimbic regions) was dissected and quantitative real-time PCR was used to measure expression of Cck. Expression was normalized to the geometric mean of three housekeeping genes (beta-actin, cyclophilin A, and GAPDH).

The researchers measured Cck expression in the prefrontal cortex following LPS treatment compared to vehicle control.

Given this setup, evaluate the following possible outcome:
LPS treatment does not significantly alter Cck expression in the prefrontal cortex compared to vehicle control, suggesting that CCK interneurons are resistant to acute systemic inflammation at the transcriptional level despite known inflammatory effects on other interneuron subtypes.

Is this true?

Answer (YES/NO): NO